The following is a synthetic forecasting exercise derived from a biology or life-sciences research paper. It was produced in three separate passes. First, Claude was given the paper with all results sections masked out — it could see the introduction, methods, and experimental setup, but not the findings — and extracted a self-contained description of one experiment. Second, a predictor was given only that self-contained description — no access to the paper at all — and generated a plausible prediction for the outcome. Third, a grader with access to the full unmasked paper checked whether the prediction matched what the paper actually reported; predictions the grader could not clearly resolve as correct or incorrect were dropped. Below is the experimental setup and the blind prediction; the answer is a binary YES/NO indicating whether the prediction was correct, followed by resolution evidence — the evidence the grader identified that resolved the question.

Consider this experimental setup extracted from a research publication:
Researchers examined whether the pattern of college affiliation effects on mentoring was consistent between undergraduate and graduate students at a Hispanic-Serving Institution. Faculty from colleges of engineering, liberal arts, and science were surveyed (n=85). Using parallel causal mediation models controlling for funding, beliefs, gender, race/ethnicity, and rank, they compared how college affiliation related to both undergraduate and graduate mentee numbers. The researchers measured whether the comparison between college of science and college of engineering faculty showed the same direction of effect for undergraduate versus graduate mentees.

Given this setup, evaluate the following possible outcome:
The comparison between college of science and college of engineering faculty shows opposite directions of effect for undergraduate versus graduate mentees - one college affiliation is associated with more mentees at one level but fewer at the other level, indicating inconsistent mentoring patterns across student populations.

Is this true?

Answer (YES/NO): YES